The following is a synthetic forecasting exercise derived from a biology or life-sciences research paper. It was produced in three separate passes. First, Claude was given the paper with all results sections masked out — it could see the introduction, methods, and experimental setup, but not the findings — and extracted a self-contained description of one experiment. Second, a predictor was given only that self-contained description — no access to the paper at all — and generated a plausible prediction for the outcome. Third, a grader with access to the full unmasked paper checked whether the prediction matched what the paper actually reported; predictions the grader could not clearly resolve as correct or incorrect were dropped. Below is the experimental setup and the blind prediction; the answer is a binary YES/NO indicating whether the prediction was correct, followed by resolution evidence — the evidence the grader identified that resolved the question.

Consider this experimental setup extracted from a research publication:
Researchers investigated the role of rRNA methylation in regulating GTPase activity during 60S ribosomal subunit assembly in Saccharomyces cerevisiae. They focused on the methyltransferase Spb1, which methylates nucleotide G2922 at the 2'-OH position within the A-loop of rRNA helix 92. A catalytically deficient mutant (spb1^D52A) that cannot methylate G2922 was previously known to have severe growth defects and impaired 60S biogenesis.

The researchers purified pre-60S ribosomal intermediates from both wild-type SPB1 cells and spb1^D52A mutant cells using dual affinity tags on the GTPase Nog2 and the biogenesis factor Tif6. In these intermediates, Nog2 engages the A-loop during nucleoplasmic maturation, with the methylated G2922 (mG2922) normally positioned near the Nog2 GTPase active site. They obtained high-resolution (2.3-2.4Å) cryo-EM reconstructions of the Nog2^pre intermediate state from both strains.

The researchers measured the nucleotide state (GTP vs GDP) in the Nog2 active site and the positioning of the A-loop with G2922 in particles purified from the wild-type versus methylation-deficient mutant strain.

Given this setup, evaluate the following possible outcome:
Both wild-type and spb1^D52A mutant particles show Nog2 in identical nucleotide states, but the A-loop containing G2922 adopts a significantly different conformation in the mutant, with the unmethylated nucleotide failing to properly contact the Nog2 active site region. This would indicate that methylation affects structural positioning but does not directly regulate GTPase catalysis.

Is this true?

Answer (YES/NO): NO